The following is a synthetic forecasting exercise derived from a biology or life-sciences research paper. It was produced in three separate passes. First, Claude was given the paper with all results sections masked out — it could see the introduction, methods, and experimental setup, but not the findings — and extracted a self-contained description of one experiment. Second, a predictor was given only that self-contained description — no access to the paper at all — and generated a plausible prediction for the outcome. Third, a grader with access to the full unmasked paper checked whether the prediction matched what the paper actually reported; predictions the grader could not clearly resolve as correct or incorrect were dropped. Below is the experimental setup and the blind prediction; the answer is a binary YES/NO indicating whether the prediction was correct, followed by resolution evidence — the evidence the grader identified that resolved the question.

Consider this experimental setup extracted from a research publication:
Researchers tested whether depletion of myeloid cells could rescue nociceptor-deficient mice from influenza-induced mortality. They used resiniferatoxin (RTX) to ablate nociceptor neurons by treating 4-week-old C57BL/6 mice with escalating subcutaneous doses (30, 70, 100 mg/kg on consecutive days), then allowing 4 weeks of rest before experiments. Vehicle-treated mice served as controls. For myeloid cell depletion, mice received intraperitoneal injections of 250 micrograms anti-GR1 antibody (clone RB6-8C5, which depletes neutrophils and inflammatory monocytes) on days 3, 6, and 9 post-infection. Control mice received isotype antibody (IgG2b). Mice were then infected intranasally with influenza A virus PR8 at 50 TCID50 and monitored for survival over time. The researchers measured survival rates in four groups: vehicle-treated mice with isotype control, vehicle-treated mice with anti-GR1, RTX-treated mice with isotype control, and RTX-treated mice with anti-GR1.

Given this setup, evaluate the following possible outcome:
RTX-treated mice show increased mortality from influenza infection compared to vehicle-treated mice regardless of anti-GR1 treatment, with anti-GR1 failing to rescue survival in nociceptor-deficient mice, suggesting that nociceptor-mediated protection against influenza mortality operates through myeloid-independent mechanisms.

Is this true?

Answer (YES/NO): NO